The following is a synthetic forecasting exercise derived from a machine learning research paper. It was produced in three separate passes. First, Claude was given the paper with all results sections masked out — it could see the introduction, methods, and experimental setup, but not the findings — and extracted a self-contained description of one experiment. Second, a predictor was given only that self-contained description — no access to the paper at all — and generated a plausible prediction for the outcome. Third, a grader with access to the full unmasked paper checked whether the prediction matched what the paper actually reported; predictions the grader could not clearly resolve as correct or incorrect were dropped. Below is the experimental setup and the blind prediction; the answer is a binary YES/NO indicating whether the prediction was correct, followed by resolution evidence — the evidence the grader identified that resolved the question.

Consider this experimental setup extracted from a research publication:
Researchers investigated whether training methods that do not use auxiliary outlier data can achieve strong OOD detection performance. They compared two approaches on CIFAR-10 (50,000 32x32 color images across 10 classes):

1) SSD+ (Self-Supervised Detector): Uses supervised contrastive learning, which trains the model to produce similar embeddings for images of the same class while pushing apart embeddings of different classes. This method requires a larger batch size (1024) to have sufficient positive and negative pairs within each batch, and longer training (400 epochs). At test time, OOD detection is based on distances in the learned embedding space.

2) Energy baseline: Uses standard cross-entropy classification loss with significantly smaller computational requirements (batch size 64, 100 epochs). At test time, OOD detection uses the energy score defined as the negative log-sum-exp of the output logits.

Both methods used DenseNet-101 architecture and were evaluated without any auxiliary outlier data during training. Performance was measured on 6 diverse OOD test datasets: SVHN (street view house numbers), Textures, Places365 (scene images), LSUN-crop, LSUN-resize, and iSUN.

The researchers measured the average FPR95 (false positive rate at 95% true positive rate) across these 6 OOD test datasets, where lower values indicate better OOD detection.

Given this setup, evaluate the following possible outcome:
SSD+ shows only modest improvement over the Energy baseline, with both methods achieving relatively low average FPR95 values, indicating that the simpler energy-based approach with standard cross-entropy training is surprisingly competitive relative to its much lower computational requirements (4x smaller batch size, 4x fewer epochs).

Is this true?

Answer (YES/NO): NO